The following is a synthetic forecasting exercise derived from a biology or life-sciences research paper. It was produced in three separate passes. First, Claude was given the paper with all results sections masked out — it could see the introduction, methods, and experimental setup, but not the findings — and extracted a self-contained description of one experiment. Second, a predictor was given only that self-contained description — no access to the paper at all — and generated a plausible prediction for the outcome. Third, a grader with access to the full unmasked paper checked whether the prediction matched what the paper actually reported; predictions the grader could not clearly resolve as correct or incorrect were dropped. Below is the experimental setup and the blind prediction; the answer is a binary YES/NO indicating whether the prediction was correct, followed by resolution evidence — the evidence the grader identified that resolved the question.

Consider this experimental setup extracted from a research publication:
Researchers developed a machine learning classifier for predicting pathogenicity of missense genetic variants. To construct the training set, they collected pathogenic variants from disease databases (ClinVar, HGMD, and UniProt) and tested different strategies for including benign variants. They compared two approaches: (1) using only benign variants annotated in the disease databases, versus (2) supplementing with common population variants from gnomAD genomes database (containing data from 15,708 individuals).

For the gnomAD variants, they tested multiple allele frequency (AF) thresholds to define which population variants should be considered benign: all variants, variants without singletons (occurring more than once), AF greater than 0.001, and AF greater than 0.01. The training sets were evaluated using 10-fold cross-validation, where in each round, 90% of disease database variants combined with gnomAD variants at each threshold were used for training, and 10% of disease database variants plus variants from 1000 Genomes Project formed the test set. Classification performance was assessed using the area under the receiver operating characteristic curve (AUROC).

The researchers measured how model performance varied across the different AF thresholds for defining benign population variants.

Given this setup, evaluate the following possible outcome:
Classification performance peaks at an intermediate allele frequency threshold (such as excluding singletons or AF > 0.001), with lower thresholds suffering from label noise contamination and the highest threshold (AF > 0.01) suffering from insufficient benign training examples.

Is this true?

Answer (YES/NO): YES